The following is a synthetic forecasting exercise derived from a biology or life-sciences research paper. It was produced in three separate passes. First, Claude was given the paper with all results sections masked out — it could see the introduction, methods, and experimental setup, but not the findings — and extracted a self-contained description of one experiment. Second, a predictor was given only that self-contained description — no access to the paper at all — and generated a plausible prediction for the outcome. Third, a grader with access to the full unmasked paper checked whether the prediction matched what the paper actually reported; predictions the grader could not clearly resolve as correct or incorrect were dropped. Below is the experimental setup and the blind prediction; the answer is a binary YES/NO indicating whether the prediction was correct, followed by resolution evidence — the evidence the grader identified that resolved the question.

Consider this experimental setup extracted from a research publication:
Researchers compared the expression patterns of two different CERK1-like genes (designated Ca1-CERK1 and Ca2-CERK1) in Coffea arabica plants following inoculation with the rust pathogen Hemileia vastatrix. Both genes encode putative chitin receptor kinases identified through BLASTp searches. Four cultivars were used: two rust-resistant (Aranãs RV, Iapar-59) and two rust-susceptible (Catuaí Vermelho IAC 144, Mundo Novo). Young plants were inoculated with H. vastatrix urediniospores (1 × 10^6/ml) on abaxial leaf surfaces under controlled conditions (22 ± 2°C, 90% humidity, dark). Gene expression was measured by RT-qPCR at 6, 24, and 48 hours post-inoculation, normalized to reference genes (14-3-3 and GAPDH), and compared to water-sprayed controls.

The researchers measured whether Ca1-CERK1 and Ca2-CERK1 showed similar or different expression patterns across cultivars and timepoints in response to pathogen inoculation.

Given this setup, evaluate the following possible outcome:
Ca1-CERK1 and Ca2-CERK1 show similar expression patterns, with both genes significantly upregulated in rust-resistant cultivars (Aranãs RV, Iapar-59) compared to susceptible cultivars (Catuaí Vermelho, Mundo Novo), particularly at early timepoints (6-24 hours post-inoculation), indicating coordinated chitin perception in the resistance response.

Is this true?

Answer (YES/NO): NO